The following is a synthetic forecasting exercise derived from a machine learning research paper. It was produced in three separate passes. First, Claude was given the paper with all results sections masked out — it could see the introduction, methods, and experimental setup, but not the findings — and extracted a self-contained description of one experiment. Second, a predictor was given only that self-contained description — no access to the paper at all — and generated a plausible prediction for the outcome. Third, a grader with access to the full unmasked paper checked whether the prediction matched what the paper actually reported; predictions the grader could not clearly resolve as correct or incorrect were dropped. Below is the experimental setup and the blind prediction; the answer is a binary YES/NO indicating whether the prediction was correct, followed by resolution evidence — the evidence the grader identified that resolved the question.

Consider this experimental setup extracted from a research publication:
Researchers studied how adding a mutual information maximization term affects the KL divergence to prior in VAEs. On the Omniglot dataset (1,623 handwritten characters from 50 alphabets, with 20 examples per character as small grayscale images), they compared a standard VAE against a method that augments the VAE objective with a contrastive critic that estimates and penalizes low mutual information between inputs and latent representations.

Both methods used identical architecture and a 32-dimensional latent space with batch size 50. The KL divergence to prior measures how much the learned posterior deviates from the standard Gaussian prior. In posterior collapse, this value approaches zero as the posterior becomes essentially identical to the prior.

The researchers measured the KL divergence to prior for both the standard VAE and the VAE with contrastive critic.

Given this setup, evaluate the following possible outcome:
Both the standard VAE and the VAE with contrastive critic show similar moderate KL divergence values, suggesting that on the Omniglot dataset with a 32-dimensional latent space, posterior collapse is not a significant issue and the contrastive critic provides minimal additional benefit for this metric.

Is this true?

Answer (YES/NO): NO